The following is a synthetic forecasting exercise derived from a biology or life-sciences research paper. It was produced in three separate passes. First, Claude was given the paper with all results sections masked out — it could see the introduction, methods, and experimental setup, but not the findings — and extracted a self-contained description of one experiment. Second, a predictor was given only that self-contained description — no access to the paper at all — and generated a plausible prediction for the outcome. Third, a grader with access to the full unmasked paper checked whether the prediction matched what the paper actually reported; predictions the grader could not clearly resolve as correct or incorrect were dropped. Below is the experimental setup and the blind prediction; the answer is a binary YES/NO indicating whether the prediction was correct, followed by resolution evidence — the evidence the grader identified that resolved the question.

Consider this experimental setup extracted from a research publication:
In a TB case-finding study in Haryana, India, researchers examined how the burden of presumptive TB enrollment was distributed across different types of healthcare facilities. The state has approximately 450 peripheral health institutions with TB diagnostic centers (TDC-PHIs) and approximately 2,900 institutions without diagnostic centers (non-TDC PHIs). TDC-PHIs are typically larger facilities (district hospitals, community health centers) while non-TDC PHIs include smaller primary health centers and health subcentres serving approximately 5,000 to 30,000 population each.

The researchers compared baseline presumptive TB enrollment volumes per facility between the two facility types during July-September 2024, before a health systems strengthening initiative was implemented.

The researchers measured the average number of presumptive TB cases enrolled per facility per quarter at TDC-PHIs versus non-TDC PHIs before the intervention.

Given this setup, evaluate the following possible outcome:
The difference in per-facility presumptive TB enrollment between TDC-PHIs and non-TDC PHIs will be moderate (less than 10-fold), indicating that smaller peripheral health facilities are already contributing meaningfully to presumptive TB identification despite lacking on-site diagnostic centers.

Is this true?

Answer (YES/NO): NO